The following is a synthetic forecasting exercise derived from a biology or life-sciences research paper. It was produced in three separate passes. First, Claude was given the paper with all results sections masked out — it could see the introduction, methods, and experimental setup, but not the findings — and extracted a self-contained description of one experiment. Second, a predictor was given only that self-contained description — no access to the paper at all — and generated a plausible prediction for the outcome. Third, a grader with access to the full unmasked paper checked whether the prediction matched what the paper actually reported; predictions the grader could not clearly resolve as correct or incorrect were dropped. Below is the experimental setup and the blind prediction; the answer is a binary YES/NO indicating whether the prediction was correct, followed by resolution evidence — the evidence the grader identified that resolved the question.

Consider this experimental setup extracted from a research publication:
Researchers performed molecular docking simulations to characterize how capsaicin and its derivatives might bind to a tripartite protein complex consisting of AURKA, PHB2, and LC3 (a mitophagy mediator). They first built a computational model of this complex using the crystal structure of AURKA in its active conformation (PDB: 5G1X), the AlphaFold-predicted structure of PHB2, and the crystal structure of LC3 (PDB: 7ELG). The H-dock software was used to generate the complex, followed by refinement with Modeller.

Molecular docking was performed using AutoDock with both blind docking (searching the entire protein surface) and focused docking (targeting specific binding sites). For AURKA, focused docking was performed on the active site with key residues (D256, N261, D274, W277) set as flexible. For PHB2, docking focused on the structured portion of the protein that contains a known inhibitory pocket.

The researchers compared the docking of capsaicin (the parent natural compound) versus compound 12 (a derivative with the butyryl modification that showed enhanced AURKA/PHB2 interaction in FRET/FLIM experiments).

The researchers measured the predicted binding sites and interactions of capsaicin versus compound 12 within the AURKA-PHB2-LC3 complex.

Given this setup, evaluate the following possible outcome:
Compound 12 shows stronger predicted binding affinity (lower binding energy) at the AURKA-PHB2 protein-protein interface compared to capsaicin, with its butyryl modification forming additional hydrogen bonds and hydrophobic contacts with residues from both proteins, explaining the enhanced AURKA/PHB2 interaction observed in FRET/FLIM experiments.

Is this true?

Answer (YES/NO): NO